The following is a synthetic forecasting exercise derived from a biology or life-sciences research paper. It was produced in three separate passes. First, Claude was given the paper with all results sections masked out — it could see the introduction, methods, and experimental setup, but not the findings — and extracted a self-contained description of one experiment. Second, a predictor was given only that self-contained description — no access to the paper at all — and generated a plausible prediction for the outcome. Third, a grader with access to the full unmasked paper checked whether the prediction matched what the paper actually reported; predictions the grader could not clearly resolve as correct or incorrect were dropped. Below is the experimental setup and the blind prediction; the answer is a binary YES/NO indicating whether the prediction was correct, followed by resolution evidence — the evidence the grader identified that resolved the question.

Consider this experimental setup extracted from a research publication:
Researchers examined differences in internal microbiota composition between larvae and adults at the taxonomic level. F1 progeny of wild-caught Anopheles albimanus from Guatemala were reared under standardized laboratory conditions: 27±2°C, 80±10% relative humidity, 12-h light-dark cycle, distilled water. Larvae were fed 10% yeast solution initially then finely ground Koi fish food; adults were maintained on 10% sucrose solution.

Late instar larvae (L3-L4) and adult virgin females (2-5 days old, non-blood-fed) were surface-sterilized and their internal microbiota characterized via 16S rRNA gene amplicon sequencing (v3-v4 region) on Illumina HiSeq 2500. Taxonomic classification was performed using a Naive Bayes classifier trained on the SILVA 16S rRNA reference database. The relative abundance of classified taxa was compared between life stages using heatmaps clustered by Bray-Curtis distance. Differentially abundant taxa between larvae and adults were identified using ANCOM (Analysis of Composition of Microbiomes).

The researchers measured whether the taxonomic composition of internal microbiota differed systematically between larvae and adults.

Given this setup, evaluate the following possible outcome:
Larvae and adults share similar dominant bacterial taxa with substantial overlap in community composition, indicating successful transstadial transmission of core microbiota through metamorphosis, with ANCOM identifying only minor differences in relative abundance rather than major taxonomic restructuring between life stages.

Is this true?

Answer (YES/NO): NO